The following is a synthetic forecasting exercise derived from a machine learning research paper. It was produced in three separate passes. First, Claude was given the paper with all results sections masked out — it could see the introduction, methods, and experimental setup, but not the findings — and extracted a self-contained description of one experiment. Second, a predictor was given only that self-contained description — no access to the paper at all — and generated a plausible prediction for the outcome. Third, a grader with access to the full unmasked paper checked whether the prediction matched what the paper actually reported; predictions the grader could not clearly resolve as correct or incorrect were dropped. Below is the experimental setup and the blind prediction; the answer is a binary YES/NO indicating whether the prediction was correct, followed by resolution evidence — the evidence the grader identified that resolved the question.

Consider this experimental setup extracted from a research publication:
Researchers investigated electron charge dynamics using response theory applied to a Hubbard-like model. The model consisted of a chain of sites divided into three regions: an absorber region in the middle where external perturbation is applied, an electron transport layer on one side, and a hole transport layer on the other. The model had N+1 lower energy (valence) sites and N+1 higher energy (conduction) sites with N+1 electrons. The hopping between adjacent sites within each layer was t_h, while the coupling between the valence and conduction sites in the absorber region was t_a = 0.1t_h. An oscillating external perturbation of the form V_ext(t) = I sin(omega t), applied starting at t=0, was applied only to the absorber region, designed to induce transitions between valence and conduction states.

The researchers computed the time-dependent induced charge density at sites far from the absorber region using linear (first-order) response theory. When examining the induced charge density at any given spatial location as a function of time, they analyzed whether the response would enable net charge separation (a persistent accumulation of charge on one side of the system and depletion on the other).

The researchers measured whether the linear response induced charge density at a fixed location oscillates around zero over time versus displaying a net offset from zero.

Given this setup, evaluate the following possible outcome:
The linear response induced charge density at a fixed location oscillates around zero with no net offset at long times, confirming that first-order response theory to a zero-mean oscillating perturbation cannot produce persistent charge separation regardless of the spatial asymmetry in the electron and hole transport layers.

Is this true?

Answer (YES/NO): YES